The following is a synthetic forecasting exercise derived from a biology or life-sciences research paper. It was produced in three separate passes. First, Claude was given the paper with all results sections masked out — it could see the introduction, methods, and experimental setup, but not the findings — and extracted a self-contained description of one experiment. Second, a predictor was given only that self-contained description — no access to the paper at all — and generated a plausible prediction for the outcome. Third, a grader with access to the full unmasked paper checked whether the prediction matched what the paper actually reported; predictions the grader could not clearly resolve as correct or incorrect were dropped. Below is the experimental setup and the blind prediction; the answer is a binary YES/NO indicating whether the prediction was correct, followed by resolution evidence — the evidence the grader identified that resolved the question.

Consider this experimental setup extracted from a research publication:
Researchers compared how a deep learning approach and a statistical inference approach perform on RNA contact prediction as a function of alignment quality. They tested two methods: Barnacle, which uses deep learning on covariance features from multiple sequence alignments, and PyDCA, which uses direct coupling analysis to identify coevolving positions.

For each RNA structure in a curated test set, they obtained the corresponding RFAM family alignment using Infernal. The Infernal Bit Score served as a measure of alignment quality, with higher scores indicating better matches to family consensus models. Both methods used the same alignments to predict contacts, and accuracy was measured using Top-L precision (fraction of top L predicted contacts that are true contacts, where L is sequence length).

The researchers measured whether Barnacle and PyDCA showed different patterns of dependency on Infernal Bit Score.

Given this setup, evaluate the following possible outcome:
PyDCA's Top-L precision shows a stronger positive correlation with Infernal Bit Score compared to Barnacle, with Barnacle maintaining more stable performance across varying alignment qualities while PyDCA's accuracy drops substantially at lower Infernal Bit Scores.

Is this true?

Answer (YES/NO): NO